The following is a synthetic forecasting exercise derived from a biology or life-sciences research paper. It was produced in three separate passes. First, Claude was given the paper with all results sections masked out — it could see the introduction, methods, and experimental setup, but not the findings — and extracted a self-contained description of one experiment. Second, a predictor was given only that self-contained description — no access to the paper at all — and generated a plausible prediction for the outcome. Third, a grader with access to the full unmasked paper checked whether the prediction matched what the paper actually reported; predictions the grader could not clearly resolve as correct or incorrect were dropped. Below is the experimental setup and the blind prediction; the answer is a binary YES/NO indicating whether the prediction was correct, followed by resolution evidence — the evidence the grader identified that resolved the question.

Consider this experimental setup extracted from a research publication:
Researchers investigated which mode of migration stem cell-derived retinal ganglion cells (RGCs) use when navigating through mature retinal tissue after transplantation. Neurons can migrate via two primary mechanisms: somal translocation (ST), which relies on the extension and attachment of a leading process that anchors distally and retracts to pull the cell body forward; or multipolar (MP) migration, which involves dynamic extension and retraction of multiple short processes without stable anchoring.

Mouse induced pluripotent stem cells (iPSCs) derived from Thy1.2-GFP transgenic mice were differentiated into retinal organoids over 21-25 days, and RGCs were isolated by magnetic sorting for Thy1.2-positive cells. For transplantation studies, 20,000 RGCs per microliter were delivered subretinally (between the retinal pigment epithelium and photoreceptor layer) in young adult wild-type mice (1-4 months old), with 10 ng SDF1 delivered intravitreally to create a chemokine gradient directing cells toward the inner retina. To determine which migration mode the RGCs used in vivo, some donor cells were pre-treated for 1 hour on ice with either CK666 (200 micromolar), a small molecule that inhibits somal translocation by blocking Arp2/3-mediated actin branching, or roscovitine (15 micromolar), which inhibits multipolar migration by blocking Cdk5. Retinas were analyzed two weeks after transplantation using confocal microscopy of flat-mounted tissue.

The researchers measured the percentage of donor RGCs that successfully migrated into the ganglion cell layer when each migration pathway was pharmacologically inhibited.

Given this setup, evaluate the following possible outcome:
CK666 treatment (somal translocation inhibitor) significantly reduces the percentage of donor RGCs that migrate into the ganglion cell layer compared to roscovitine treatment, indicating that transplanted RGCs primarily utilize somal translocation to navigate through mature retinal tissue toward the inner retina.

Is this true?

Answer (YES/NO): NO